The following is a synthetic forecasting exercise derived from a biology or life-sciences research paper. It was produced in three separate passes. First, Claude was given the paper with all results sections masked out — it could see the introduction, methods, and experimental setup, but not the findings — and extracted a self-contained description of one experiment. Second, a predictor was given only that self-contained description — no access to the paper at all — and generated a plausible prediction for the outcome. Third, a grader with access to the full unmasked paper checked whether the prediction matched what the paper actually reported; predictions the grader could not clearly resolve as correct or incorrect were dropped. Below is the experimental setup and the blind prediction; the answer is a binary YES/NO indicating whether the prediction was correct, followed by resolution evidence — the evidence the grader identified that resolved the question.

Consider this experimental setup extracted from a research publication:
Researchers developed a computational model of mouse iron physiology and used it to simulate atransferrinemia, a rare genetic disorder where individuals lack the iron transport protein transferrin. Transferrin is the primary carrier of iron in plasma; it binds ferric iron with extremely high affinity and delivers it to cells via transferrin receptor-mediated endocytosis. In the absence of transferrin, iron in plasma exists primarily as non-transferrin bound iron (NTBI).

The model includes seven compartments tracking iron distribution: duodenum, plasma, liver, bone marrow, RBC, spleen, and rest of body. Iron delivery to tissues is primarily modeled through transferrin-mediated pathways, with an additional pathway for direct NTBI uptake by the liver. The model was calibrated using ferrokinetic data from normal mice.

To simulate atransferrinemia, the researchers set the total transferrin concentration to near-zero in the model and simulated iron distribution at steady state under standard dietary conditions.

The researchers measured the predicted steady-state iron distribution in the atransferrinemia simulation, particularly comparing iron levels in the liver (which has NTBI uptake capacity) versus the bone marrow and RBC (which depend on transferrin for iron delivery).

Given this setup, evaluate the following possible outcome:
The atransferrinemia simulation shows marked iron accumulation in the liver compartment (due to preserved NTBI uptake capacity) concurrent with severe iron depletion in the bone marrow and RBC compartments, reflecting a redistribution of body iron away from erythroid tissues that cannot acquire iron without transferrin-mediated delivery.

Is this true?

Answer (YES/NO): YES